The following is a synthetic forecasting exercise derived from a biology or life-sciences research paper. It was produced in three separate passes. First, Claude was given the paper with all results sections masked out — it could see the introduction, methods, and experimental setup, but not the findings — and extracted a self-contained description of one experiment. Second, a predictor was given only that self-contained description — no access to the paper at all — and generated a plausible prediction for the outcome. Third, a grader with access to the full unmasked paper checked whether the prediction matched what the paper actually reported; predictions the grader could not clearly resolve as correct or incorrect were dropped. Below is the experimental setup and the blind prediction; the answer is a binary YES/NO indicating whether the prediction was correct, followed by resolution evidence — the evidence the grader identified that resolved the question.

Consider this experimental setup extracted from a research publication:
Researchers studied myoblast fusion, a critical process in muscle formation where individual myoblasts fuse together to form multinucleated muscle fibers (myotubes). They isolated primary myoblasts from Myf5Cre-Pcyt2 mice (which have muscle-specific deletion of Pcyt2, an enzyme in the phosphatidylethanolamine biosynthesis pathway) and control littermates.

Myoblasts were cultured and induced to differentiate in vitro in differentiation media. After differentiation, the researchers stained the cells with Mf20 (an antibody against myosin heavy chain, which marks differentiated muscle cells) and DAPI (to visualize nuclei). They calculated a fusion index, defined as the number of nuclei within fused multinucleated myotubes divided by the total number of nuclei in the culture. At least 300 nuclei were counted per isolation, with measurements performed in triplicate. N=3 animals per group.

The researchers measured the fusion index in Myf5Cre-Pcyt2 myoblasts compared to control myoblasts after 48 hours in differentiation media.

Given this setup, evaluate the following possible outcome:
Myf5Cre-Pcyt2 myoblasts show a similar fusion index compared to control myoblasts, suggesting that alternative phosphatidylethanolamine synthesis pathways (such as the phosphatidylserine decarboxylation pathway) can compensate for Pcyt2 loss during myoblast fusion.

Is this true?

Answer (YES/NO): NO